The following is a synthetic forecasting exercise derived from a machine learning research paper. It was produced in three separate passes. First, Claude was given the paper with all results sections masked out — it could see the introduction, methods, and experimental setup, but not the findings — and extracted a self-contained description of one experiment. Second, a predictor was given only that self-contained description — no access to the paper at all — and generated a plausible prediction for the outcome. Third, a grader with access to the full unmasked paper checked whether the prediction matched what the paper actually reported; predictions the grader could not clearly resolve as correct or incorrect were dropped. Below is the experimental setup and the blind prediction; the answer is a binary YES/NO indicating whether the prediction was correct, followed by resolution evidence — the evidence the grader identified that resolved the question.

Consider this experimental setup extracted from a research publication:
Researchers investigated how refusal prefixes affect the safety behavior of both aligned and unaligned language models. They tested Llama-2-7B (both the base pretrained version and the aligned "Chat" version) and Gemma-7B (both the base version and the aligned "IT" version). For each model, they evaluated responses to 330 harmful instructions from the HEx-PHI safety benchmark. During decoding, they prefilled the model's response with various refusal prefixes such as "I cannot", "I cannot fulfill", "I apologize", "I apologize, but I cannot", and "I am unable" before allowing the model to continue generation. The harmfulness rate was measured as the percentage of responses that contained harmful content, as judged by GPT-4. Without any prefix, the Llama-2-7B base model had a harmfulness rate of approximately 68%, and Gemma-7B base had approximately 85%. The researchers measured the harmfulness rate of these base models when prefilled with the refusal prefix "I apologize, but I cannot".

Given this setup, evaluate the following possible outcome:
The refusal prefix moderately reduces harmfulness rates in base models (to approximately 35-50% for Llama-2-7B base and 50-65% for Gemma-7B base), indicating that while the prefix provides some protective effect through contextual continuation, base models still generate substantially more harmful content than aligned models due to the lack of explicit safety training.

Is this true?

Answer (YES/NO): NO